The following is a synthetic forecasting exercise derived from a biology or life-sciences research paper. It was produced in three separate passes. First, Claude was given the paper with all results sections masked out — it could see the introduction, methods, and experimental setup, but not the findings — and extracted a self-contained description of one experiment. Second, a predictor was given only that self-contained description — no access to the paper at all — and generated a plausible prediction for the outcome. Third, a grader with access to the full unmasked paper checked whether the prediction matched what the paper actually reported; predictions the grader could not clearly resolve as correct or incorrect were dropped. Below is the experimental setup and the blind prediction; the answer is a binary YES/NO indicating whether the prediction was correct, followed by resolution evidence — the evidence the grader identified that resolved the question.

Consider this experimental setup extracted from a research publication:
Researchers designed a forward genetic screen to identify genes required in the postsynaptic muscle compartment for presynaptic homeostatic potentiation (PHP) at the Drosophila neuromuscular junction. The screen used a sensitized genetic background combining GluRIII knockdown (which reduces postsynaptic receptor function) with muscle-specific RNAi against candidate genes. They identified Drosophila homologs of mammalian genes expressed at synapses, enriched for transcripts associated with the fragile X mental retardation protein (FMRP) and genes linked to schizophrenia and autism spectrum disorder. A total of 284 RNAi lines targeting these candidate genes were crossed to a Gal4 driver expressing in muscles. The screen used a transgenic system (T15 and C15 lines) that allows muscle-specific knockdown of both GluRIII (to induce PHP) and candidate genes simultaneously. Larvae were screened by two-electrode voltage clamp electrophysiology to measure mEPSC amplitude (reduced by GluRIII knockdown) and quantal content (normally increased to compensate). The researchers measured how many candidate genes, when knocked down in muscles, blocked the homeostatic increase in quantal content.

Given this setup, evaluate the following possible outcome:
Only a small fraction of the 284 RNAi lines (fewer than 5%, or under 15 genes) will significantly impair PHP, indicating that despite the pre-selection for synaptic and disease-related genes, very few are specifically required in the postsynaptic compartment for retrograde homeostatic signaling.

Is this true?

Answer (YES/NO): YES